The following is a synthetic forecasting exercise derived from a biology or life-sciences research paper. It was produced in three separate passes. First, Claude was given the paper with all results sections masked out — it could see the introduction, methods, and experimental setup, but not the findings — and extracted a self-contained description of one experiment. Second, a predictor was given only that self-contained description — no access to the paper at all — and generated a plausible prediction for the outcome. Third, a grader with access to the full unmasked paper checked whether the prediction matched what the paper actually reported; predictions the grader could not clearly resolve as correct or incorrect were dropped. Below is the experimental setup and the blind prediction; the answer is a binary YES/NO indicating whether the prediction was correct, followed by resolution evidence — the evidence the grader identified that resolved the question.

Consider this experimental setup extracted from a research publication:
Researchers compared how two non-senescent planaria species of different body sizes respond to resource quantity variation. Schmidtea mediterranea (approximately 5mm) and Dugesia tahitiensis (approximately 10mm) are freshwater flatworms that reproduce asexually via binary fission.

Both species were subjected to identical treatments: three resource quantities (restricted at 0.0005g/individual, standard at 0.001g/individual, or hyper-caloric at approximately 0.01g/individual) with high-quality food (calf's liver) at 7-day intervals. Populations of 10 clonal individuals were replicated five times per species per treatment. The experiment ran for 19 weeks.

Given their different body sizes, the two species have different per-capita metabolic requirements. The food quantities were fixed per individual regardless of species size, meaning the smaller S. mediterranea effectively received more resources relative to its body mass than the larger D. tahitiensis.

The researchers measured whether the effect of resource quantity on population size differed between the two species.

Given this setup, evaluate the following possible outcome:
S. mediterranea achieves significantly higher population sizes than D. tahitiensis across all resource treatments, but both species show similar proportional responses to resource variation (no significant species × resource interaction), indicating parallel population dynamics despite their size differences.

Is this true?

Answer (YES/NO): NO